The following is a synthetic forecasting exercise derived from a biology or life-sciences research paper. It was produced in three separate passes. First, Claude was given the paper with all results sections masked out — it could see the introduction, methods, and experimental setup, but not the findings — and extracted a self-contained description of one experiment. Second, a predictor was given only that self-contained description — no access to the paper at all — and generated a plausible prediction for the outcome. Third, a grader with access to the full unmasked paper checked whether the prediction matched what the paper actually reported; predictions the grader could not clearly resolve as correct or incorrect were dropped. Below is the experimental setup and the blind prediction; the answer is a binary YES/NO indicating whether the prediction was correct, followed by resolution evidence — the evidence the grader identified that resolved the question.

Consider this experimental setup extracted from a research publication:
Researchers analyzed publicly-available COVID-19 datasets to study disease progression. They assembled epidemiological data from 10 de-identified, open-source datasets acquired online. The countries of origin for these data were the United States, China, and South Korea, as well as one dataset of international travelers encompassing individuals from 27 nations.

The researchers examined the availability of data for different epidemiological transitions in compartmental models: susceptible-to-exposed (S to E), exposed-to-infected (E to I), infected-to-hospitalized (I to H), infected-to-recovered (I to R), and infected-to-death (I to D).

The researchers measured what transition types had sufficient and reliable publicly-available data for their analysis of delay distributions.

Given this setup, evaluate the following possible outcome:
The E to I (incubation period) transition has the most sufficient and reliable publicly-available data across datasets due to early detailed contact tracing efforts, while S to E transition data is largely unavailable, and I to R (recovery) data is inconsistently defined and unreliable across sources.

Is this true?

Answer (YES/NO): NO